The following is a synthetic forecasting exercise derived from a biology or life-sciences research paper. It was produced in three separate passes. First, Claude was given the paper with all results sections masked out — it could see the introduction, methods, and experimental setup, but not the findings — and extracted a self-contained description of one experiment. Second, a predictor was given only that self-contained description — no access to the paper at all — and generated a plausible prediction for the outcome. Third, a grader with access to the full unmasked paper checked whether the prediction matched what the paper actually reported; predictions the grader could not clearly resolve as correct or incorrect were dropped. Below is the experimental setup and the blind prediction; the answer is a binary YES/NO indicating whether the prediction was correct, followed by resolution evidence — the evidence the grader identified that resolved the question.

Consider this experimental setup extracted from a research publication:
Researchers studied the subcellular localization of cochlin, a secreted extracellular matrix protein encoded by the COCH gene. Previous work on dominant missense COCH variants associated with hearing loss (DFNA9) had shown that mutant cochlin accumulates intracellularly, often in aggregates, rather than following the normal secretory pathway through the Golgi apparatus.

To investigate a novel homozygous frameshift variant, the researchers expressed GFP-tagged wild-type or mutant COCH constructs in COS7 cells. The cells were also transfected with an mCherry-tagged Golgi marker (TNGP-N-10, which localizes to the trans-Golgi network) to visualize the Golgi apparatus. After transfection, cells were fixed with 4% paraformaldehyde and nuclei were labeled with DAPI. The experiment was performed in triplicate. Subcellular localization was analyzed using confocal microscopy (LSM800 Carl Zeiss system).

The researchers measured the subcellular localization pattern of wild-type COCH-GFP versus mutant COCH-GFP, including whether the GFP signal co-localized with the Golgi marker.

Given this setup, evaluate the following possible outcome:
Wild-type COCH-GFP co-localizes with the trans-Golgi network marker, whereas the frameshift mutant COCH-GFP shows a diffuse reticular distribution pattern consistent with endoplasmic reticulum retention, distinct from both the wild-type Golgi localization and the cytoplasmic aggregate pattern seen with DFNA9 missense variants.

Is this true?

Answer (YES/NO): NO